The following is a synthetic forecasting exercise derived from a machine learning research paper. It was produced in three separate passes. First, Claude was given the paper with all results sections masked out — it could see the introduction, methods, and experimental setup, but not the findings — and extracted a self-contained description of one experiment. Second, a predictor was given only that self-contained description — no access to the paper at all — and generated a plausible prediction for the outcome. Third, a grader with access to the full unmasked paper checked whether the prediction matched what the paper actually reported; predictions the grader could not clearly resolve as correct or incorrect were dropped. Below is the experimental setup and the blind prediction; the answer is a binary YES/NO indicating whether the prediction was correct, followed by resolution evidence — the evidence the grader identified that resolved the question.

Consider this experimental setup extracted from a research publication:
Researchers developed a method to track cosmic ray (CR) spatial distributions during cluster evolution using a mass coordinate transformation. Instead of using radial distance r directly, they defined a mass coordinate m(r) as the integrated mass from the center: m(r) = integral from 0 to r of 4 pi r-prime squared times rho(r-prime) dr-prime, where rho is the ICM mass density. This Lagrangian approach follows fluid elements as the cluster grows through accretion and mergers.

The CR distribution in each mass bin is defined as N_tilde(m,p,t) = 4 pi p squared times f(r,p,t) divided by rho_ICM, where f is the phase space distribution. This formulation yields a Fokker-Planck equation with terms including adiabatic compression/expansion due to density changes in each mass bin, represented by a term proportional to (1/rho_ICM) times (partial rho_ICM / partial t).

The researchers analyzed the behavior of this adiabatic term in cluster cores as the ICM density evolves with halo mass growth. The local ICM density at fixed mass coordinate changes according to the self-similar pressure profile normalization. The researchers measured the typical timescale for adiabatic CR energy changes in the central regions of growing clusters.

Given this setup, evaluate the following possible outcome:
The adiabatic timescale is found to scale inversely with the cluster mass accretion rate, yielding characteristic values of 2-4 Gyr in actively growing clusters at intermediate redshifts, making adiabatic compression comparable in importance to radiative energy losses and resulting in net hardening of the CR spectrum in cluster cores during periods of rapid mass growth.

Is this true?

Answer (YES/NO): NO